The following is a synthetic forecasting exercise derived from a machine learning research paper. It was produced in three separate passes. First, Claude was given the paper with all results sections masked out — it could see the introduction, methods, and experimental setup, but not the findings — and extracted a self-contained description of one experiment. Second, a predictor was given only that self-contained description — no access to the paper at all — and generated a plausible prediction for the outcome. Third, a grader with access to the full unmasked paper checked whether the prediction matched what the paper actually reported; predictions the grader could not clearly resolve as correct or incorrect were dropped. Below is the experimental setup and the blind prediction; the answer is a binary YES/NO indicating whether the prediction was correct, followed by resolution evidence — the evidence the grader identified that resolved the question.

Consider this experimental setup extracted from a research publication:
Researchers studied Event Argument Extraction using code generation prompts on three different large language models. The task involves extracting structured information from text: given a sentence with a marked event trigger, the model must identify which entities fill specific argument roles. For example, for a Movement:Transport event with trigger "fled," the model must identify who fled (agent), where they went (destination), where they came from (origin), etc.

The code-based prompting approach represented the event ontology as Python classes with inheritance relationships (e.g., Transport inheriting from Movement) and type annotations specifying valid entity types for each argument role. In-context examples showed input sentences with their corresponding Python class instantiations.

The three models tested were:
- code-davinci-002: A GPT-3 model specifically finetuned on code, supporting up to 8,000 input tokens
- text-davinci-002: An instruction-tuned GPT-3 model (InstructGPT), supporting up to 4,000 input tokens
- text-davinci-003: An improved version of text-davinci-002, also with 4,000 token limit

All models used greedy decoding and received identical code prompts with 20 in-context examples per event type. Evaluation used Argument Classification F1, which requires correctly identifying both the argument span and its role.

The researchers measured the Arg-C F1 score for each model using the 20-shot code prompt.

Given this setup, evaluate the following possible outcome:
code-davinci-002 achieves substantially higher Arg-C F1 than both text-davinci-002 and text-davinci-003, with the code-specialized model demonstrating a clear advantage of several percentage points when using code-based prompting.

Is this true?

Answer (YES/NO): NO